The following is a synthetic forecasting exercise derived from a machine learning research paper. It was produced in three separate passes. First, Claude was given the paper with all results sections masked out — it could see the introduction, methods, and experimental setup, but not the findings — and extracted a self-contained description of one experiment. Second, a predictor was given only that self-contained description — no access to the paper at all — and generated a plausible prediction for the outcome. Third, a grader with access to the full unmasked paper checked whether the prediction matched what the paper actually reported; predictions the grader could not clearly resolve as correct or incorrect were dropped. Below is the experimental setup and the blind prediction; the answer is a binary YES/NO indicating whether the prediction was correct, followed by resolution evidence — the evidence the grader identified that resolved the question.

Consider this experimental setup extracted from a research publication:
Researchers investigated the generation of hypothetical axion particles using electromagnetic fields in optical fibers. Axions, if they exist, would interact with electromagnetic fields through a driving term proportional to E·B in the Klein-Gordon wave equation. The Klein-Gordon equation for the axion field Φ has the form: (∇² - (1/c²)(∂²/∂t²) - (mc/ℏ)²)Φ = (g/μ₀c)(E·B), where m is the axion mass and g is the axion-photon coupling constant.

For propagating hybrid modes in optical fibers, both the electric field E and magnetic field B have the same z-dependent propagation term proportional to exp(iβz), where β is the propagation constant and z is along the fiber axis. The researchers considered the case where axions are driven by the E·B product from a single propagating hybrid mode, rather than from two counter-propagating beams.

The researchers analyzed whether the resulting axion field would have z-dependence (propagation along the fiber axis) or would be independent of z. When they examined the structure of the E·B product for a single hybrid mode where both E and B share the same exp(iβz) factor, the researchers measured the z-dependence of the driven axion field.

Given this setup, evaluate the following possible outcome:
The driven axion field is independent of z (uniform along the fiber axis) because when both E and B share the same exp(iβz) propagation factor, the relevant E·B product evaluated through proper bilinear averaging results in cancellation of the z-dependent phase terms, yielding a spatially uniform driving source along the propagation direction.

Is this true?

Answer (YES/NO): YES